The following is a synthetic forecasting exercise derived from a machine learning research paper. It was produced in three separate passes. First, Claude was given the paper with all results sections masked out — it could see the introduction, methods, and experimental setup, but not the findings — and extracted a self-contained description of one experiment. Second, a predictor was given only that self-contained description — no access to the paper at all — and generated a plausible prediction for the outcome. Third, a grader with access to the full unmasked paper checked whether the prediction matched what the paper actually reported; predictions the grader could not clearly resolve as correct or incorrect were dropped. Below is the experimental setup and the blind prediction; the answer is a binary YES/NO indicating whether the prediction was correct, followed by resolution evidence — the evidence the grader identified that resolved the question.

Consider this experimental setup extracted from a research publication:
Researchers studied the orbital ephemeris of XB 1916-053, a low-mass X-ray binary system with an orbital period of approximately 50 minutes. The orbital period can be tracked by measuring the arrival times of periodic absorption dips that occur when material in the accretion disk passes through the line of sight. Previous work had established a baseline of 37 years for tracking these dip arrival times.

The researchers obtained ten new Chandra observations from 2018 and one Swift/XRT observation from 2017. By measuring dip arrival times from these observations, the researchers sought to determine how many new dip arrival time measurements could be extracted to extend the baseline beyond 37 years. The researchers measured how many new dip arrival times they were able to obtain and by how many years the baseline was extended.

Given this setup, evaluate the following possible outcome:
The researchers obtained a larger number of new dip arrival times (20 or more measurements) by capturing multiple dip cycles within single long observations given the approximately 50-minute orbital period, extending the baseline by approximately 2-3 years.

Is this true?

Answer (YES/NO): NO